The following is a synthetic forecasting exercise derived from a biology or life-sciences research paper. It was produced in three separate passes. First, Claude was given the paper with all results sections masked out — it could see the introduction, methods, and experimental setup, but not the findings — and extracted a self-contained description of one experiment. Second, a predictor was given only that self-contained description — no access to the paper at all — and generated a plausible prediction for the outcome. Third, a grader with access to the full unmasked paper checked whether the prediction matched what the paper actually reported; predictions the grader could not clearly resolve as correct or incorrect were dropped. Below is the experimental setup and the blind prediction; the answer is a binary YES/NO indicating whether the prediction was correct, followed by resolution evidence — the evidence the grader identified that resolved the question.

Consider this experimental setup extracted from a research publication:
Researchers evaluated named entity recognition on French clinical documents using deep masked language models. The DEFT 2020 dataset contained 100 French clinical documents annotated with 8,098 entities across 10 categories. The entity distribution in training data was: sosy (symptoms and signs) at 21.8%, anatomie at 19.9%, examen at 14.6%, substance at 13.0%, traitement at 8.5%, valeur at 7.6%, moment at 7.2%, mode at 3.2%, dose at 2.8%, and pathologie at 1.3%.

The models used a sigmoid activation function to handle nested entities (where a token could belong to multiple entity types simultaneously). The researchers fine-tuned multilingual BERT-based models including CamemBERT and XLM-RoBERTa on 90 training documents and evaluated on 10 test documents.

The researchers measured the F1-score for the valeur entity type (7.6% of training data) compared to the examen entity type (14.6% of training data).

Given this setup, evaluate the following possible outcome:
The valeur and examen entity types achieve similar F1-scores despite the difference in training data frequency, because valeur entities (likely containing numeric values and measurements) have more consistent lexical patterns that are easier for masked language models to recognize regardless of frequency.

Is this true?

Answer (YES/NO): NO